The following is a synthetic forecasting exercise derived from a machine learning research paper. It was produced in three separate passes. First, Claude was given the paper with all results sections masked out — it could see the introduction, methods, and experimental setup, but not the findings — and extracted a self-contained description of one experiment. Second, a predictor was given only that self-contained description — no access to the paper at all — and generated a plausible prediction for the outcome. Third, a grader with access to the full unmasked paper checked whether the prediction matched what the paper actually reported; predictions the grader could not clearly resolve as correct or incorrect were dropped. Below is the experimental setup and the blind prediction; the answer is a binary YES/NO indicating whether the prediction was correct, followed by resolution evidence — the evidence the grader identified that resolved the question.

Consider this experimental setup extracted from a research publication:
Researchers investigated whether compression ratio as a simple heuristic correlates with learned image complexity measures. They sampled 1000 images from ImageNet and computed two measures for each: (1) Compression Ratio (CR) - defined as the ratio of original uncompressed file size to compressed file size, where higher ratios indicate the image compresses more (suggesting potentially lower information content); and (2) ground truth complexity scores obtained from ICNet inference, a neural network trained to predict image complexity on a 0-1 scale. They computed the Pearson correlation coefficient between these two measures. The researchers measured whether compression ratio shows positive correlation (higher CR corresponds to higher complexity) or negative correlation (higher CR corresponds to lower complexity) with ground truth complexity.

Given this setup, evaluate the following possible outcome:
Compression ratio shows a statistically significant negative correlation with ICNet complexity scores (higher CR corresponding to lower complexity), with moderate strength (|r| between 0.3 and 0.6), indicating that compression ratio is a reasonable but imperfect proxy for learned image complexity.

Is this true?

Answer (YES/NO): NO